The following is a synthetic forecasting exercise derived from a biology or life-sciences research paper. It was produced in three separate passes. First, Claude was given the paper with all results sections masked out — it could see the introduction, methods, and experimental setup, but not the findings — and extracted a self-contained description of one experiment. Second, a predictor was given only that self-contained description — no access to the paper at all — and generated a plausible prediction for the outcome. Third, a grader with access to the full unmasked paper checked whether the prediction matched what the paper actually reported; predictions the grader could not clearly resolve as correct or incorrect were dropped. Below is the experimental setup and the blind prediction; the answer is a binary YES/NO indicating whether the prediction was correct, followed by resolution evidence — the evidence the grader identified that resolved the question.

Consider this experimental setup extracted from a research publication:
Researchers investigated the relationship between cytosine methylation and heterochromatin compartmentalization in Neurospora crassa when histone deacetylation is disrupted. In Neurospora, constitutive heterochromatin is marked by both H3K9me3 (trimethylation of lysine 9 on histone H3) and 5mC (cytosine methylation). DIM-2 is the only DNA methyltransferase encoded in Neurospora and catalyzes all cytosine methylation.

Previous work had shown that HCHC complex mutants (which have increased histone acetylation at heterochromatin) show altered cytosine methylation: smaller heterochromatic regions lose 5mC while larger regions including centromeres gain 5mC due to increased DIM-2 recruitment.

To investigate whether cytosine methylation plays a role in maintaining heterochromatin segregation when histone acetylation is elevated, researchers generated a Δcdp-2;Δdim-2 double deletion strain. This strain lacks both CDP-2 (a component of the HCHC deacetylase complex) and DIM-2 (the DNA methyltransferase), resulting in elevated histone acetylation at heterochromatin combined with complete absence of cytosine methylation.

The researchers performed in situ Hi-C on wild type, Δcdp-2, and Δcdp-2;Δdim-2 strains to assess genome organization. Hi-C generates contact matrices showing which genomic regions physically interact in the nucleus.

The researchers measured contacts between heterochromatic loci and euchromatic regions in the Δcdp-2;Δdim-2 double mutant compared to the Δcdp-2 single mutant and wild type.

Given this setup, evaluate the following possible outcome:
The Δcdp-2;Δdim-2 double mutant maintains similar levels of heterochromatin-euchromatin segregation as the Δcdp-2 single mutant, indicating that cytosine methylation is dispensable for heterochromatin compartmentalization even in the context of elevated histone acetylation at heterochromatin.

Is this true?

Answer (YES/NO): NO